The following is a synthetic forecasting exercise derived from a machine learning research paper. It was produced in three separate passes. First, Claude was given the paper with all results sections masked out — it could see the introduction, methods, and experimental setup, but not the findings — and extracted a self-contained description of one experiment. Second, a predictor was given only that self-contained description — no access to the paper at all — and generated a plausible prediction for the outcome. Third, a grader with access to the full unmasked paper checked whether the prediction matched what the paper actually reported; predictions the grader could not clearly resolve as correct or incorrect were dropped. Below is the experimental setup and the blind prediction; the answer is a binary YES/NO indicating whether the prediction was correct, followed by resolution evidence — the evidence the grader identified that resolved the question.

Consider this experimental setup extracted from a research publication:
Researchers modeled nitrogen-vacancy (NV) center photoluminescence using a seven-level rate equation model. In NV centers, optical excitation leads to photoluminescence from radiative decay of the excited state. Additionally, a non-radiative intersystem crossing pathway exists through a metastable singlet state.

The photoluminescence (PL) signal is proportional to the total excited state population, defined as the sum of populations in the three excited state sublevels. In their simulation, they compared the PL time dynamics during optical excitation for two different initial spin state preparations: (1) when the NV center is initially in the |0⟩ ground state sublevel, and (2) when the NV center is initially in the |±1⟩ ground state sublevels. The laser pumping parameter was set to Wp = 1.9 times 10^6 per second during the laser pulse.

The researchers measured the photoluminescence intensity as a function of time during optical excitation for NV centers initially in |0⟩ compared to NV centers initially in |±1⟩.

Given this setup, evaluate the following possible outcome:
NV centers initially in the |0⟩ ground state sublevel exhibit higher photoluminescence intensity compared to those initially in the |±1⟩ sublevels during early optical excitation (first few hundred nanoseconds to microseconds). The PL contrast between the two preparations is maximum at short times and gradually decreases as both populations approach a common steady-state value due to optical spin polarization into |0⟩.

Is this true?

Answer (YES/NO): YES